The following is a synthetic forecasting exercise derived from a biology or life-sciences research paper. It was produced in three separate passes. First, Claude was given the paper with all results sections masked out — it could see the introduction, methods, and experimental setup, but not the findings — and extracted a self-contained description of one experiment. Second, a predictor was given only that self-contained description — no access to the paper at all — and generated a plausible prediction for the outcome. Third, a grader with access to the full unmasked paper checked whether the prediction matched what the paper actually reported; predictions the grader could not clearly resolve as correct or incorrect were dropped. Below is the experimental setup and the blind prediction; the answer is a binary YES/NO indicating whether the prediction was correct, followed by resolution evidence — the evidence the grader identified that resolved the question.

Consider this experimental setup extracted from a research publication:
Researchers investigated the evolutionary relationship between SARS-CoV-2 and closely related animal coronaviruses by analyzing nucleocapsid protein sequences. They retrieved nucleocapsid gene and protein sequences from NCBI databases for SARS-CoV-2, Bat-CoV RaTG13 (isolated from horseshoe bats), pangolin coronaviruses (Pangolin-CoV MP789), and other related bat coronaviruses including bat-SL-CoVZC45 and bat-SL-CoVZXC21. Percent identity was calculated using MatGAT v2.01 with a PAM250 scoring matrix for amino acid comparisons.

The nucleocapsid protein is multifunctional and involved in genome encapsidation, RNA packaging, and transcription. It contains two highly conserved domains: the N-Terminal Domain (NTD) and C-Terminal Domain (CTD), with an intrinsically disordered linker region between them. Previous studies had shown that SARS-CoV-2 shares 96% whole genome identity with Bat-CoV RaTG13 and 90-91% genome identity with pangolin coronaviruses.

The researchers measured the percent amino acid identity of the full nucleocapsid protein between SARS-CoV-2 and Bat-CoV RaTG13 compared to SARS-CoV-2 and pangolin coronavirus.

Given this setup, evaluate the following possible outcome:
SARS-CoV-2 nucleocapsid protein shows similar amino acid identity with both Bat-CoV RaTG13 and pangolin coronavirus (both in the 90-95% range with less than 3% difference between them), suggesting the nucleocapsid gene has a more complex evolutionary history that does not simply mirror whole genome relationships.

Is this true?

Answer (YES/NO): NO